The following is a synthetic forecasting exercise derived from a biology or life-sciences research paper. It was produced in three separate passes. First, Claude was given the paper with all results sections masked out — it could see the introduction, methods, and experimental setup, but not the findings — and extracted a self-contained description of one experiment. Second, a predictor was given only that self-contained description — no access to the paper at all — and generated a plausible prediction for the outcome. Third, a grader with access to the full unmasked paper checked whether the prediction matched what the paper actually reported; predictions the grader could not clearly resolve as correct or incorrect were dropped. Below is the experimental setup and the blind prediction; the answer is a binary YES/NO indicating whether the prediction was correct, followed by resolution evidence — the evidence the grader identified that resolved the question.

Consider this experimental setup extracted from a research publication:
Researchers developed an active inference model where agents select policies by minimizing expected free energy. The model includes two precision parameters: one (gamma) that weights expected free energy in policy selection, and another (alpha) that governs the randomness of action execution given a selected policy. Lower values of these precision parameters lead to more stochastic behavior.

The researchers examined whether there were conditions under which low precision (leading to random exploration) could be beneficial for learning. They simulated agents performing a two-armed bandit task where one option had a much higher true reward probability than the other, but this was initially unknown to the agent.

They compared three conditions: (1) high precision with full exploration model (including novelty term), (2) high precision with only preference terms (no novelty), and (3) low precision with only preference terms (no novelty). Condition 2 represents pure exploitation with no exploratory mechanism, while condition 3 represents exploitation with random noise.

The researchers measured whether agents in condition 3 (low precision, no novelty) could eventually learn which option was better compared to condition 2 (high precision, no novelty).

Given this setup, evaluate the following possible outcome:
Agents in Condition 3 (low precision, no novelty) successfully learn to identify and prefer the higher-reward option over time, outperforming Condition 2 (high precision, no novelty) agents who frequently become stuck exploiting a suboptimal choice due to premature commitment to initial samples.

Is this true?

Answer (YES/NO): YES